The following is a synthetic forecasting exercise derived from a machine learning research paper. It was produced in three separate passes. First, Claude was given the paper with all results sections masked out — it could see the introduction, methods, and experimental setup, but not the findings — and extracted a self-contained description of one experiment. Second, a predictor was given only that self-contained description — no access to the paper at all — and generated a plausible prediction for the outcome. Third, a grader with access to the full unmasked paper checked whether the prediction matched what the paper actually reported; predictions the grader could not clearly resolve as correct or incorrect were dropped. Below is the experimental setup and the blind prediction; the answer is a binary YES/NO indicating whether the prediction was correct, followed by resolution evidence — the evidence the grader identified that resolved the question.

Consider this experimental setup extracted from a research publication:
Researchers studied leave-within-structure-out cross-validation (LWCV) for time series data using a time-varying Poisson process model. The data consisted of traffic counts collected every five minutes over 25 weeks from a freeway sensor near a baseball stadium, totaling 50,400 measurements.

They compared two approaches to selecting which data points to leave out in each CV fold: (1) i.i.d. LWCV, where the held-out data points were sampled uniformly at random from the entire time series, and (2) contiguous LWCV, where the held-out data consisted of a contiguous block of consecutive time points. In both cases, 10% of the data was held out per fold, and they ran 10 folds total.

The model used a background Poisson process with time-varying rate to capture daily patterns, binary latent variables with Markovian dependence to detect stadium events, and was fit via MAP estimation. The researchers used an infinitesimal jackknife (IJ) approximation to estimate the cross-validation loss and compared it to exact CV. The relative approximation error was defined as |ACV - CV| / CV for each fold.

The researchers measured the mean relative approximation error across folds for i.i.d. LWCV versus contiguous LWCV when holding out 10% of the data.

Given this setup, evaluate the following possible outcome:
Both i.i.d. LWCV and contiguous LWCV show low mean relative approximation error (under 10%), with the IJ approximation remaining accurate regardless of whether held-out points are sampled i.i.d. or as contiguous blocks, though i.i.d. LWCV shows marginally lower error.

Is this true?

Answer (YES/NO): YES